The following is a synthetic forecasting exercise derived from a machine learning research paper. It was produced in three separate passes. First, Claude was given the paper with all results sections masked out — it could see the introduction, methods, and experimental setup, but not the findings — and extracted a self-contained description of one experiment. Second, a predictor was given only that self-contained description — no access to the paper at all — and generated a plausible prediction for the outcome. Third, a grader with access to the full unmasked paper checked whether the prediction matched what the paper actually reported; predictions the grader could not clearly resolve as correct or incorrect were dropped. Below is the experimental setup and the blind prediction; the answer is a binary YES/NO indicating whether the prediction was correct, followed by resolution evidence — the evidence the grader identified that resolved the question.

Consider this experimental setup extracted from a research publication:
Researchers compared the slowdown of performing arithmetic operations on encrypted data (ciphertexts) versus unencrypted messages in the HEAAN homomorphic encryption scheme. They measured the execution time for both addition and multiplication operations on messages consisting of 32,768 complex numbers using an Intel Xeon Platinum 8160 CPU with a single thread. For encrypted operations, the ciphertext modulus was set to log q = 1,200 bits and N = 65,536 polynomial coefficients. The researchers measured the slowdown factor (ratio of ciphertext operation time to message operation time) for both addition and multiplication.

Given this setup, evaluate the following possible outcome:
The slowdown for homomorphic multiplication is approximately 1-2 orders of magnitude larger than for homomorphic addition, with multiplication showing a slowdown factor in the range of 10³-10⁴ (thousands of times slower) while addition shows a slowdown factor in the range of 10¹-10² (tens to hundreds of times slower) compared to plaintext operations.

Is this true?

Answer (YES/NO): NO